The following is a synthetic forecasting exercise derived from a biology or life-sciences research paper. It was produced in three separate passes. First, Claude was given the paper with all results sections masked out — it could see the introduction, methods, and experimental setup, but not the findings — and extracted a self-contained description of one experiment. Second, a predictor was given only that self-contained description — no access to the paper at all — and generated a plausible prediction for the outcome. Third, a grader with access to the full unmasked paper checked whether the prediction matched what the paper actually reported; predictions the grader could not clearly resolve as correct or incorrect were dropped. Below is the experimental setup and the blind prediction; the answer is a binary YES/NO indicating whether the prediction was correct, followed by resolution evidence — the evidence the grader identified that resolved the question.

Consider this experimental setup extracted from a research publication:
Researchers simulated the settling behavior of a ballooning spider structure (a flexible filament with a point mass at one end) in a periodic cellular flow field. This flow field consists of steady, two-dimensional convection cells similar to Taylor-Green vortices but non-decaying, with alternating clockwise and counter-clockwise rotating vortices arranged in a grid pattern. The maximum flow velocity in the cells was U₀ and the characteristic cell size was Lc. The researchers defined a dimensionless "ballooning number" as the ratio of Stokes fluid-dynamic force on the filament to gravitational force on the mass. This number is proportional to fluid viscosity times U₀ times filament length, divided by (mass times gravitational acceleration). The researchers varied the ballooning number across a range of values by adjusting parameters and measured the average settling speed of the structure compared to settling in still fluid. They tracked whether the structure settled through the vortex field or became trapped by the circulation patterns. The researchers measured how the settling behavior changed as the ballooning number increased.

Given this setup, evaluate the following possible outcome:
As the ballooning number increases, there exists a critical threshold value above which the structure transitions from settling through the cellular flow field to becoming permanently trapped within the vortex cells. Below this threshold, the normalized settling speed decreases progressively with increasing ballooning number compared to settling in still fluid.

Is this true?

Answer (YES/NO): NO